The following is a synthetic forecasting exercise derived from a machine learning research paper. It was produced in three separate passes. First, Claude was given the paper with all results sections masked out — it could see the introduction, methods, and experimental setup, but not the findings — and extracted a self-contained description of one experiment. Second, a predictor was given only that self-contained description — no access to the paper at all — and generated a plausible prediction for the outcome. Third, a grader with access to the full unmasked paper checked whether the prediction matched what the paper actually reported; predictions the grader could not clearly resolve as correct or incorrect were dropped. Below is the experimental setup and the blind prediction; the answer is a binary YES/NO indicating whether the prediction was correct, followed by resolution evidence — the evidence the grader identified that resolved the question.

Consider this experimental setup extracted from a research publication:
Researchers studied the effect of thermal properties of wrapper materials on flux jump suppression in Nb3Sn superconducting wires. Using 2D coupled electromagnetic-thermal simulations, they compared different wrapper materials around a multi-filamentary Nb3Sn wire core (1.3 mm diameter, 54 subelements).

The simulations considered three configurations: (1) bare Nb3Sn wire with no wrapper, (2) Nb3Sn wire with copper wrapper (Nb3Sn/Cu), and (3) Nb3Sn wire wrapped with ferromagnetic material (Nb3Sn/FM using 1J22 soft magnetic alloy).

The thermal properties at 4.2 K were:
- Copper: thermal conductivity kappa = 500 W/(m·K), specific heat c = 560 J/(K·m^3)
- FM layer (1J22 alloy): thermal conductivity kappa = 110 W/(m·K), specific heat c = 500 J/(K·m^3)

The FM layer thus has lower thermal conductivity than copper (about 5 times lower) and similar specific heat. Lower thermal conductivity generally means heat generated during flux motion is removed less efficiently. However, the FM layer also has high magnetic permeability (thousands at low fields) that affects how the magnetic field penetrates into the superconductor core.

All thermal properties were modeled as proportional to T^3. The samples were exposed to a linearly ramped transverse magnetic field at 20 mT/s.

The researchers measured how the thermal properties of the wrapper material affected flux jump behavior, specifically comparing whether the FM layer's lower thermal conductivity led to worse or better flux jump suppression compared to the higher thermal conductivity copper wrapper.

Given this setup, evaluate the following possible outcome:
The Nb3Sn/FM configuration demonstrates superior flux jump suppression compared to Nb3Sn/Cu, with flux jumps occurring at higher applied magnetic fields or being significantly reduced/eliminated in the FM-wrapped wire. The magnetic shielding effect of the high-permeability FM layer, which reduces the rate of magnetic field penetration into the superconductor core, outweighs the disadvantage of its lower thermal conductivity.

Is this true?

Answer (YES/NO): NO